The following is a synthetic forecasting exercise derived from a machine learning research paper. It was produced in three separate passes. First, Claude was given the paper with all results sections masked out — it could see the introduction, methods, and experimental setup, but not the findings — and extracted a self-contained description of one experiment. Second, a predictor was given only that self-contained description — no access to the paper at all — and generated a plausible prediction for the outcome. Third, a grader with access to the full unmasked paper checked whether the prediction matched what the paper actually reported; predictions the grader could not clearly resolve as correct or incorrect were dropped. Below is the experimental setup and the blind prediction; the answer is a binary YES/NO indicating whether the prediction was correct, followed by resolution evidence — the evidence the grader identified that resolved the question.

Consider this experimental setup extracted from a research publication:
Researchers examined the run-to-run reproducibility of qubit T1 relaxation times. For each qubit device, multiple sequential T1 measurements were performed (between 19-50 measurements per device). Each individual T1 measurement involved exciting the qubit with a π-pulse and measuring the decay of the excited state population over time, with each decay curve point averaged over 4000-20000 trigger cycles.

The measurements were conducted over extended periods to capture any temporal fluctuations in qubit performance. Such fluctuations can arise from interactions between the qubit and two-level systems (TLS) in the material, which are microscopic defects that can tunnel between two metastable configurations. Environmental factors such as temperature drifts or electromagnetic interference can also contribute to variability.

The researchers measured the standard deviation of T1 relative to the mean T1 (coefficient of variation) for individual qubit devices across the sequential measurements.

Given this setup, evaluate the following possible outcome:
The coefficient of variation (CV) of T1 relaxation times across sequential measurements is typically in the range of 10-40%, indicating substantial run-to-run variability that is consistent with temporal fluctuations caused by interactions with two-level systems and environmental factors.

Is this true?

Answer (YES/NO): NO